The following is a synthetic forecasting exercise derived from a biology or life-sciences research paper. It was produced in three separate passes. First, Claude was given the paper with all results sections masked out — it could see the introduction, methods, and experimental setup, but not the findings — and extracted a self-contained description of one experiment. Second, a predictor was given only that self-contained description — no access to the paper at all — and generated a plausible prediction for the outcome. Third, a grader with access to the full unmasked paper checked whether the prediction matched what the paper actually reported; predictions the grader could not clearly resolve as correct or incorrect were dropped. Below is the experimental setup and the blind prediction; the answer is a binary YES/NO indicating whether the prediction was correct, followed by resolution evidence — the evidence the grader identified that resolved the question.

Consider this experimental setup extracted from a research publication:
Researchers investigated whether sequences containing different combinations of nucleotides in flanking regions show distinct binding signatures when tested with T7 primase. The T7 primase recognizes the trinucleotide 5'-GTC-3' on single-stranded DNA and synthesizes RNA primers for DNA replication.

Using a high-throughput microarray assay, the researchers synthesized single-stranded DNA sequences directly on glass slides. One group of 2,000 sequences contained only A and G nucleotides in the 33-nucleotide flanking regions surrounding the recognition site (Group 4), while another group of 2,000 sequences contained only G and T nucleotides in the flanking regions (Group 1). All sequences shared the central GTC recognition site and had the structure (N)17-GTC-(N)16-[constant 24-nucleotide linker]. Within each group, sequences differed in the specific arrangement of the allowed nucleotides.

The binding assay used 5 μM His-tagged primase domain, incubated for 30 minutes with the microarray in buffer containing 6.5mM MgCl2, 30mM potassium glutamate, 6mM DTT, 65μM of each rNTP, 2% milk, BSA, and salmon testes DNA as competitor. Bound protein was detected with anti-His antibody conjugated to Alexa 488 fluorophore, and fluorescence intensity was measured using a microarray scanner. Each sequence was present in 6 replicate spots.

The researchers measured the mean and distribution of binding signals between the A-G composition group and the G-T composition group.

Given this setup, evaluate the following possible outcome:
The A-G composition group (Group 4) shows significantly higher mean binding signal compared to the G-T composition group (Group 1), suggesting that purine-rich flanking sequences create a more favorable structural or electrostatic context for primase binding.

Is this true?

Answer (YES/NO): NO